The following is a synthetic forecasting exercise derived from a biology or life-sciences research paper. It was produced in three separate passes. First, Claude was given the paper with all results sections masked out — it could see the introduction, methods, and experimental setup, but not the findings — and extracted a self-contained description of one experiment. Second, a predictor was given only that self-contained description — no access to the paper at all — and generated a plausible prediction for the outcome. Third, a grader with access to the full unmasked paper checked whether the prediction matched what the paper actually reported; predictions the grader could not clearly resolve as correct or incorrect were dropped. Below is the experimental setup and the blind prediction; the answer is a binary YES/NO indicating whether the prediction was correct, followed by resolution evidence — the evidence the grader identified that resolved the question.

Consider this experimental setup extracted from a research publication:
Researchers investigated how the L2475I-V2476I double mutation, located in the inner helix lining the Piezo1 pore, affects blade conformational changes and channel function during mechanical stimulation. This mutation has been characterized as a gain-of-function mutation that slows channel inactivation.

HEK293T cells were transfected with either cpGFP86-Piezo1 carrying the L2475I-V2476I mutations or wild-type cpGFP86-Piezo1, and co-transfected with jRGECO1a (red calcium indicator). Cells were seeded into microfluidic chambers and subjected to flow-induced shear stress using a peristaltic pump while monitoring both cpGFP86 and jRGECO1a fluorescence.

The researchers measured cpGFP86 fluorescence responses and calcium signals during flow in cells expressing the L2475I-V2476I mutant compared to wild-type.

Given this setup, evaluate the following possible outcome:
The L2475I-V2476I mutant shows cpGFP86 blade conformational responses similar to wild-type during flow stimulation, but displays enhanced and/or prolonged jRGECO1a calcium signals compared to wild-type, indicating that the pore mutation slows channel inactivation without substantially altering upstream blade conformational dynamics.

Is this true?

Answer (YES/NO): NO